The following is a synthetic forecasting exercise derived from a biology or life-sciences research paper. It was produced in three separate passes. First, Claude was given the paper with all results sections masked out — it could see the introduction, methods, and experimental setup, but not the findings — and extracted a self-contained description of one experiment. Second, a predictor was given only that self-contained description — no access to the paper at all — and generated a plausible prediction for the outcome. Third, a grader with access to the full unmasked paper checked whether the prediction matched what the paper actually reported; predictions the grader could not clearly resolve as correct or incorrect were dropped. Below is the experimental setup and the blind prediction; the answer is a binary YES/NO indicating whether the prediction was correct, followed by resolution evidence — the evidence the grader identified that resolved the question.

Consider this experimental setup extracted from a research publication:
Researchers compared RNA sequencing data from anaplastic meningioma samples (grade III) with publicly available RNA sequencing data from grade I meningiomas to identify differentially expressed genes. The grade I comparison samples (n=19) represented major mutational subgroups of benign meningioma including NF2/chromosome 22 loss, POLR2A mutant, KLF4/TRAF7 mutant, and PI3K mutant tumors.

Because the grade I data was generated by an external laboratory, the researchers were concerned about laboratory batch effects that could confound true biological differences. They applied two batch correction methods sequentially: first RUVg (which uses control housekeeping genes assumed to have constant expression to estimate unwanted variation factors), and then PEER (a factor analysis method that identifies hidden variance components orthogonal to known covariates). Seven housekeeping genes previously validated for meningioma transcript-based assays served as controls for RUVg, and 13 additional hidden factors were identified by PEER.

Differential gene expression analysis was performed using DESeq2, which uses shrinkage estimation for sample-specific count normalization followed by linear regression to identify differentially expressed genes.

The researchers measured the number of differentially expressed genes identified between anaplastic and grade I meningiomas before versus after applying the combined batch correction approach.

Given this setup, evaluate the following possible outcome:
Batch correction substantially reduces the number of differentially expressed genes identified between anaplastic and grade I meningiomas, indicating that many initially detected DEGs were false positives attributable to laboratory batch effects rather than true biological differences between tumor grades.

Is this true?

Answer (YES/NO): YES